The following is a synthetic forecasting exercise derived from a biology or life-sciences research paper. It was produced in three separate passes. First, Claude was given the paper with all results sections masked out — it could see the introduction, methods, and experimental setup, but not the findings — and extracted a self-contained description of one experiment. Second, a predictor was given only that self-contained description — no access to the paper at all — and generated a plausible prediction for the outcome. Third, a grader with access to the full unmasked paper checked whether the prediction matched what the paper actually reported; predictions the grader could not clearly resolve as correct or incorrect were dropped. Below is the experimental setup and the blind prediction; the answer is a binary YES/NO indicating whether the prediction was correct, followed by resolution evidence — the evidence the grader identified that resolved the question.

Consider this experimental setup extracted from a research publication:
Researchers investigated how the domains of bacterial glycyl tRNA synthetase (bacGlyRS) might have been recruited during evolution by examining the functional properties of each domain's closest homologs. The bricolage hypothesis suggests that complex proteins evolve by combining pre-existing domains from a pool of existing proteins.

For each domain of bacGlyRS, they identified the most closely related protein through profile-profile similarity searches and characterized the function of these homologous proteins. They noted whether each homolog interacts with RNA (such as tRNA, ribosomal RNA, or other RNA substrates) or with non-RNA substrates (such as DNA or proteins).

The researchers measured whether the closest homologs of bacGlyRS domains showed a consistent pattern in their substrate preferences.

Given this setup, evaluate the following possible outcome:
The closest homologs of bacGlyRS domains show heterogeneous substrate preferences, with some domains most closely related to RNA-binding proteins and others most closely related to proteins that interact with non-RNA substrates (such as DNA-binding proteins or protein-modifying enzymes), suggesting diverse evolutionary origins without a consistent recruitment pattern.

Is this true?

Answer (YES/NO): NO